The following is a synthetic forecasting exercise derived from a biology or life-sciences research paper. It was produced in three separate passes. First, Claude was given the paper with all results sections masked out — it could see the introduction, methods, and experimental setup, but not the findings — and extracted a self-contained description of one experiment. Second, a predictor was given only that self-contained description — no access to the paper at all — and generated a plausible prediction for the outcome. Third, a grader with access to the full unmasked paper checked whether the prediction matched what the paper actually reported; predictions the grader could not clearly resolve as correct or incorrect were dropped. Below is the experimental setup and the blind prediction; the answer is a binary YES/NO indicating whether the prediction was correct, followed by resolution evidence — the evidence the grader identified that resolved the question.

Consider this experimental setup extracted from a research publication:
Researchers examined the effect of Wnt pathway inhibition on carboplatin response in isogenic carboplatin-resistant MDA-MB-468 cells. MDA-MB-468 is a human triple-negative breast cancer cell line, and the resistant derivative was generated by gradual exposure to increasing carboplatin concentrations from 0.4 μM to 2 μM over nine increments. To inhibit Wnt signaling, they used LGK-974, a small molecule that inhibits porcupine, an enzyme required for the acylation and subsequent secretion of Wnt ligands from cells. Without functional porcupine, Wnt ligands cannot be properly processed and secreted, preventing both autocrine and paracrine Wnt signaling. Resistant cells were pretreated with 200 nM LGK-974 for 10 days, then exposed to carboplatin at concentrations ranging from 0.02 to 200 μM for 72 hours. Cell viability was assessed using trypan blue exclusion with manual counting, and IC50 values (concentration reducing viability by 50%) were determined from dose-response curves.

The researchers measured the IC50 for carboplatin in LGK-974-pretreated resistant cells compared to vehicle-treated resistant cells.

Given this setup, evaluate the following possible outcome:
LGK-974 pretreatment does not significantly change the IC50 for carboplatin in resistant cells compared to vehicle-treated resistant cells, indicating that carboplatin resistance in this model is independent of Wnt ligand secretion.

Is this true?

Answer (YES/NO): NO